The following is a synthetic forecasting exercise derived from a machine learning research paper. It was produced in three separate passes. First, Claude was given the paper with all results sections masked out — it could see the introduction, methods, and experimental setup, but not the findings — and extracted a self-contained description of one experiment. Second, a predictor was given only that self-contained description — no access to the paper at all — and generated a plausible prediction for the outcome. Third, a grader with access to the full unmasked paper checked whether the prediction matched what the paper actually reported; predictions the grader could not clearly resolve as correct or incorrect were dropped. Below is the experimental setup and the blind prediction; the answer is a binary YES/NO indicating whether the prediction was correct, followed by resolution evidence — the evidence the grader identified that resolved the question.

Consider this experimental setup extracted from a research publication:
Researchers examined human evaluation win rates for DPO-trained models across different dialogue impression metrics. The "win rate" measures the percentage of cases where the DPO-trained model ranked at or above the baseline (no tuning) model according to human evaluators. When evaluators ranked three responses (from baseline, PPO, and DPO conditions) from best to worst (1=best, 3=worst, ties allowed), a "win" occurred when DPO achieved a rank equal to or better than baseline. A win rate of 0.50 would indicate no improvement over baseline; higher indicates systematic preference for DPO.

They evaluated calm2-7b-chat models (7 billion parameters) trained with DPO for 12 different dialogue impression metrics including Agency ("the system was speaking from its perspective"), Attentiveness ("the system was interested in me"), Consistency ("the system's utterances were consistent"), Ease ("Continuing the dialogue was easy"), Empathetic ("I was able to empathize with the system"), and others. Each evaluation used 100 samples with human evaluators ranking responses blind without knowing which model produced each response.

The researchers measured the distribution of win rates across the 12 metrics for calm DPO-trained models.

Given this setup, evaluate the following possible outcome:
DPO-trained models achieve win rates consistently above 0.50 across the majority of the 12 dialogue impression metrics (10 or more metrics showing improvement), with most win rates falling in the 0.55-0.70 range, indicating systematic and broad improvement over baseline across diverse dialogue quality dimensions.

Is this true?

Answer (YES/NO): NO